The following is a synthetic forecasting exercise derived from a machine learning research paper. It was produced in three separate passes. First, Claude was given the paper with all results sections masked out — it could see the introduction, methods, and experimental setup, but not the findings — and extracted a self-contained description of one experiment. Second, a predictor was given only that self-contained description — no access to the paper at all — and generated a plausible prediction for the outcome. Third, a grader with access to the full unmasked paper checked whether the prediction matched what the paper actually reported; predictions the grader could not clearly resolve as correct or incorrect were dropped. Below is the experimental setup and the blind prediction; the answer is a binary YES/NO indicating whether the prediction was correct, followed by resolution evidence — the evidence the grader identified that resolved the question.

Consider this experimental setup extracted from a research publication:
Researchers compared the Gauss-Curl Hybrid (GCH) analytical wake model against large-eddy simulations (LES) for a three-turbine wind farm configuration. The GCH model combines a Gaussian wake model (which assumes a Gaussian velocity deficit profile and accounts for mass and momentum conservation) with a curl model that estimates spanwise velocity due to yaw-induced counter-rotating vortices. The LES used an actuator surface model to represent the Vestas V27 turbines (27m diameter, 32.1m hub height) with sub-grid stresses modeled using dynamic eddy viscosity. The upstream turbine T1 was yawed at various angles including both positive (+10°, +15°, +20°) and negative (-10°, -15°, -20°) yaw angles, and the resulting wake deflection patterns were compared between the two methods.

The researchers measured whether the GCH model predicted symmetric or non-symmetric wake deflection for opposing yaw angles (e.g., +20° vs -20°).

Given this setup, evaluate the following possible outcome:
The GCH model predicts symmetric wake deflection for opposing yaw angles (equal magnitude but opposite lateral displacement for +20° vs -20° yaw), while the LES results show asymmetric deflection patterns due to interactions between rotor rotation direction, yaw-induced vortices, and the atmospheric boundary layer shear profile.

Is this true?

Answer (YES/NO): YES